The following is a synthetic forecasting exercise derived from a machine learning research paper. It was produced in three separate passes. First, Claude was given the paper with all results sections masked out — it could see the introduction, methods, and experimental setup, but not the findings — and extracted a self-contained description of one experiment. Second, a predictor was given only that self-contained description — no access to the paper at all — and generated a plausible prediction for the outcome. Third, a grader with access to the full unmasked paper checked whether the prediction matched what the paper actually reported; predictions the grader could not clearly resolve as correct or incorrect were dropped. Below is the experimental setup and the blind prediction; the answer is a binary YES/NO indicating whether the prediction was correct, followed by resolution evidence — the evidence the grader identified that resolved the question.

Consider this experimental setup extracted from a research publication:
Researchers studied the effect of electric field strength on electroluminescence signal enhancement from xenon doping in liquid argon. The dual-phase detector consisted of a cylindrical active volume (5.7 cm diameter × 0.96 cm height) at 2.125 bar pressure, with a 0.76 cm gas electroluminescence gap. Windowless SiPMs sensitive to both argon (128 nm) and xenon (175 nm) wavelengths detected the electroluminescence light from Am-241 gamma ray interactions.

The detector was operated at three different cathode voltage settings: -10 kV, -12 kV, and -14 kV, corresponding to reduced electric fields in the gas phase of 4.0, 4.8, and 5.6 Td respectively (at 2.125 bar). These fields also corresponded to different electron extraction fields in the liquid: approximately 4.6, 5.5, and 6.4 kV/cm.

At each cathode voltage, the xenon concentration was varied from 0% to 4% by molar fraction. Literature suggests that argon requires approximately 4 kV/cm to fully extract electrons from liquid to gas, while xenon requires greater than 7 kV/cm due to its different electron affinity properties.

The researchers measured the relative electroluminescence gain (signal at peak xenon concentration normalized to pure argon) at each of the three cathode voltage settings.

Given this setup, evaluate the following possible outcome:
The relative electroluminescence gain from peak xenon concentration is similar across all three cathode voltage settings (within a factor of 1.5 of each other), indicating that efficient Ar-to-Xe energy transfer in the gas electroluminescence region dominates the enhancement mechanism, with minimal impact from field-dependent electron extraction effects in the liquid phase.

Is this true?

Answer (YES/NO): NO